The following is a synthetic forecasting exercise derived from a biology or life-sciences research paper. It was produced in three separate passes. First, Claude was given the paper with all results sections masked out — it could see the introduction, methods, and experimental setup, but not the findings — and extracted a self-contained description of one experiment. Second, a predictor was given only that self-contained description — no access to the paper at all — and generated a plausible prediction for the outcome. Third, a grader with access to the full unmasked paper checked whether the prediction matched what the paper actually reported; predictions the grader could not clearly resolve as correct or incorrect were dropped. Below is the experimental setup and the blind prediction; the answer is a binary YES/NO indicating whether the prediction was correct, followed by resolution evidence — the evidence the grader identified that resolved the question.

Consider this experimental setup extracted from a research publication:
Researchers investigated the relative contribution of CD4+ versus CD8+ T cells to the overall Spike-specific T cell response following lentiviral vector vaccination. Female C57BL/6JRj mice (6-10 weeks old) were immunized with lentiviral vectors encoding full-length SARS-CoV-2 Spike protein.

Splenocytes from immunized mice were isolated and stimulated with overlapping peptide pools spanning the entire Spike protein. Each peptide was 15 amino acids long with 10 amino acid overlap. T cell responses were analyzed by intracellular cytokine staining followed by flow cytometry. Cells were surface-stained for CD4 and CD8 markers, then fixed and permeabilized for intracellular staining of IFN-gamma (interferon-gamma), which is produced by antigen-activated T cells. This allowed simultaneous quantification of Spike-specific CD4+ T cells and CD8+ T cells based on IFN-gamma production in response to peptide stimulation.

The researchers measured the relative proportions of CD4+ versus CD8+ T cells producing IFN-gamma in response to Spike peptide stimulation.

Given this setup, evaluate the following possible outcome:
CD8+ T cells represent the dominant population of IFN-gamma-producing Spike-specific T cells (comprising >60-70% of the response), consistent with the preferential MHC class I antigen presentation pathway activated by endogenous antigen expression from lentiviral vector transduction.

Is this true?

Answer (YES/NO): YES